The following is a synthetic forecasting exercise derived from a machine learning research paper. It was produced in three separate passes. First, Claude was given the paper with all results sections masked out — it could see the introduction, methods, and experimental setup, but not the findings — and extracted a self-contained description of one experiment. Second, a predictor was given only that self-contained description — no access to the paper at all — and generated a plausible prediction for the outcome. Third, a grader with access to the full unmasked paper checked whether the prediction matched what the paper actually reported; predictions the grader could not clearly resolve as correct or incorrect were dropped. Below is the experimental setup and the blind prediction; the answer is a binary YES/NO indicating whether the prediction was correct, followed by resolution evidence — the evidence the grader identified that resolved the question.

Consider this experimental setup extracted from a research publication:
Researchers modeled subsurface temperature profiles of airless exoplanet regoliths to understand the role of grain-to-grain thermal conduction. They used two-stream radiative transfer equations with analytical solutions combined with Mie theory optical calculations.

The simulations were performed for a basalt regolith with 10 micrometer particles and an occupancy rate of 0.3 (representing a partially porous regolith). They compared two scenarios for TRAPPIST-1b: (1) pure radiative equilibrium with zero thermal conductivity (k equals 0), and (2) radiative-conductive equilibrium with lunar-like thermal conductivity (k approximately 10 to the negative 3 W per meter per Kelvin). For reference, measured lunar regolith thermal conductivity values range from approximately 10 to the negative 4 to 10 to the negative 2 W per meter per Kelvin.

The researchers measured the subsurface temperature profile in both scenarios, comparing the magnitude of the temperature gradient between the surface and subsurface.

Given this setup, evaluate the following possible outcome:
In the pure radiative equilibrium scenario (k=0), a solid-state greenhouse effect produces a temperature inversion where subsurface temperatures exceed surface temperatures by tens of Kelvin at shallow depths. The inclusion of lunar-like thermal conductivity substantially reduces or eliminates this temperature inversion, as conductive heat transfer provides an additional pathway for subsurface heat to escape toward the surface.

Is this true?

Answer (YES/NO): NO